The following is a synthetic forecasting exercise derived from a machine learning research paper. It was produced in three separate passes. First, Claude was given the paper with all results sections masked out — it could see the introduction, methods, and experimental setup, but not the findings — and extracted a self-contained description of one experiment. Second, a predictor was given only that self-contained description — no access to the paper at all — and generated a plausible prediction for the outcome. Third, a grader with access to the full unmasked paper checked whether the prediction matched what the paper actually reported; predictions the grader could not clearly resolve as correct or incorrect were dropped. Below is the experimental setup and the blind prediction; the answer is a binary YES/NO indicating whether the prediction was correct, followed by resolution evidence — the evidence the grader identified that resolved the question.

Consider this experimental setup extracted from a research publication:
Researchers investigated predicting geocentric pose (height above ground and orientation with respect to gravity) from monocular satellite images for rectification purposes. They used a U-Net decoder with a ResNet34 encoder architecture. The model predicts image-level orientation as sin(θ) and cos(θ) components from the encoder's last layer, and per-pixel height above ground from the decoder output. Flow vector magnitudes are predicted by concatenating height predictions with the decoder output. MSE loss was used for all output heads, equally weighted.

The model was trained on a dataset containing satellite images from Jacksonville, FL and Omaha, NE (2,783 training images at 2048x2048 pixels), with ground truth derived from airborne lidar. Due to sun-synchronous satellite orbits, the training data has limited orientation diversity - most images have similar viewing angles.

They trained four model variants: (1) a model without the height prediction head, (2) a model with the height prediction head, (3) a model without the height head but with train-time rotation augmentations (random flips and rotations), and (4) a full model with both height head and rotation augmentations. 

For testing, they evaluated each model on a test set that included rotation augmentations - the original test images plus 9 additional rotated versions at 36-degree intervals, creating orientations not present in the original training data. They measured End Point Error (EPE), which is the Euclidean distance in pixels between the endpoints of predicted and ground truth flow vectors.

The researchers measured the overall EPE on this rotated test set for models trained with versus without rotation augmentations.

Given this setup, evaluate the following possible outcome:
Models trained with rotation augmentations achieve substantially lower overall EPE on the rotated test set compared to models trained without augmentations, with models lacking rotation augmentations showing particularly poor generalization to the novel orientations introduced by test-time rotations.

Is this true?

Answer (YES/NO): YES